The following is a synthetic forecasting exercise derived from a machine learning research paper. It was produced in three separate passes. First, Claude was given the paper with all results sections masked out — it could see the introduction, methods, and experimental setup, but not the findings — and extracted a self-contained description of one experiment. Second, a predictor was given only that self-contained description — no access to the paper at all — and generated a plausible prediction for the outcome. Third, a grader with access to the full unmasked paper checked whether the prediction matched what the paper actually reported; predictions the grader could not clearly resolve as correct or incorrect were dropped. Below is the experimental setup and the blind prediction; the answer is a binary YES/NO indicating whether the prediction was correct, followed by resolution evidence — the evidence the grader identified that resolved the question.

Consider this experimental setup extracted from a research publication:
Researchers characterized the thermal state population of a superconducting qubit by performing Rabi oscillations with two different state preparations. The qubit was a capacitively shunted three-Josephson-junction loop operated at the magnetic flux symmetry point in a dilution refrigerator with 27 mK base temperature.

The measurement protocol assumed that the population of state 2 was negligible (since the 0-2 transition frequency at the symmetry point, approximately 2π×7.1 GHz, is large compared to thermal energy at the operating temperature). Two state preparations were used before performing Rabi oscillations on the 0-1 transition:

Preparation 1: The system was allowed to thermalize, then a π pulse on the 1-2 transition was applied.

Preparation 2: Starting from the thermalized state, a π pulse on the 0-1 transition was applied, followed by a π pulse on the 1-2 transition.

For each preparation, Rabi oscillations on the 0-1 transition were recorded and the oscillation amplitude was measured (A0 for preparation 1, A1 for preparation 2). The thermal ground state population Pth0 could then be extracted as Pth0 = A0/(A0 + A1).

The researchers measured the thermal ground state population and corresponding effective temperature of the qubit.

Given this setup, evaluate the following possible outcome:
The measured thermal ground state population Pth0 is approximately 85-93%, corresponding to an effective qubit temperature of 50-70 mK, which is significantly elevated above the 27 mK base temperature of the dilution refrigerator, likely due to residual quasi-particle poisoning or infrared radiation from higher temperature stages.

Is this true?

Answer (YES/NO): NO